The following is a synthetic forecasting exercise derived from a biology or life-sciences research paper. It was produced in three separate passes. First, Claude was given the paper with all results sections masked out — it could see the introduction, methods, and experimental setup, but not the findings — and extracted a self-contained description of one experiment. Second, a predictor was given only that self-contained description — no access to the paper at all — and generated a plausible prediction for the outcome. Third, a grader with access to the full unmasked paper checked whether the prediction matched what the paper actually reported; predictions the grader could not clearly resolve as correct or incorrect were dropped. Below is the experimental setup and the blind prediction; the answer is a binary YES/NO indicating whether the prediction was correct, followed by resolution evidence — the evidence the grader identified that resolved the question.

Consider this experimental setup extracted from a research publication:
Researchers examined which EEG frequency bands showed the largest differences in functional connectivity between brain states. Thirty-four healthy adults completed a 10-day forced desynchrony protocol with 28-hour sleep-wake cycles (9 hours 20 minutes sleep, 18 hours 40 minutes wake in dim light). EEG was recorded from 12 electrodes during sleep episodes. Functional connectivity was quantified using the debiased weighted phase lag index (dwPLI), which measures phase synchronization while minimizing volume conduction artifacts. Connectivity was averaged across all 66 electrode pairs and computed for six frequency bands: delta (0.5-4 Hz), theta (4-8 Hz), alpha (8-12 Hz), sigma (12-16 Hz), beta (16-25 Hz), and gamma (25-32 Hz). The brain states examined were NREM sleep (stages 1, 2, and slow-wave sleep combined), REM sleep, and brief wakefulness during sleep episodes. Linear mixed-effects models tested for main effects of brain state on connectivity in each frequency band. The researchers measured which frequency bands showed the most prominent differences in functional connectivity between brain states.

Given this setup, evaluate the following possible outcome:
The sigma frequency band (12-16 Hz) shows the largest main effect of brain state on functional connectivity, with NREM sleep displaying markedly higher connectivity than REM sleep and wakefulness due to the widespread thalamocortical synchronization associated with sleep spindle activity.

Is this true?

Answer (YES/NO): NO